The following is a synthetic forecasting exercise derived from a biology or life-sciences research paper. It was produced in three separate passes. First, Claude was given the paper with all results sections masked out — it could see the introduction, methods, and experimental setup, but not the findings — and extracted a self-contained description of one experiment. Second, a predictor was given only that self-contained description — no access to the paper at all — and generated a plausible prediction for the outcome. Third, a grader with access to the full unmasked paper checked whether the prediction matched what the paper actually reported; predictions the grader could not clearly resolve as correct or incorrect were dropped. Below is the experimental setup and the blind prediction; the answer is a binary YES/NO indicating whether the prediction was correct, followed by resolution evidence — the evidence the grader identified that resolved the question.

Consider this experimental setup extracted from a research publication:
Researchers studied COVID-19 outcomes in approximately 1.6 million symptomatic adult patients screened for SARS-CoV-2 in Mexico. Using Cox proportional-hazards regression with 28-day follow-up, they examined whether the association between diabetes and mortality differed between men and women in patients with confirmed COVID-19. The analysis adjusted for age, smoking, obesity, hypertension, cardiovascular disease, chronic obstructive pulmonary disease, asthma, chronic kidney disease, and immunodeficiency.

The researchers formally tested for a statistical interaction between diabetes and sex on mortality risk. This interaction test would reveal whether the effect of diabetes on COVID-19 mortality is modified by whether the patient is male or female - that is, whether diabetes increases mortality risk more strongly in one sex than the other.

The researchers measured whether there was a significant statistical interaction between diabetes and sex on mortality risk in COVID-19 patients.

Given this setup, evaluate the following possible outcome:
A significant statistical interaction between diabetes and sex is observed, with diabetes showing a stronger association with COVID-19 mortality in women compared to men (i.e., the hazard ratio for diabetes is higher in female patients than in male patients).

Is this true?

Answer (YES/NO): YES